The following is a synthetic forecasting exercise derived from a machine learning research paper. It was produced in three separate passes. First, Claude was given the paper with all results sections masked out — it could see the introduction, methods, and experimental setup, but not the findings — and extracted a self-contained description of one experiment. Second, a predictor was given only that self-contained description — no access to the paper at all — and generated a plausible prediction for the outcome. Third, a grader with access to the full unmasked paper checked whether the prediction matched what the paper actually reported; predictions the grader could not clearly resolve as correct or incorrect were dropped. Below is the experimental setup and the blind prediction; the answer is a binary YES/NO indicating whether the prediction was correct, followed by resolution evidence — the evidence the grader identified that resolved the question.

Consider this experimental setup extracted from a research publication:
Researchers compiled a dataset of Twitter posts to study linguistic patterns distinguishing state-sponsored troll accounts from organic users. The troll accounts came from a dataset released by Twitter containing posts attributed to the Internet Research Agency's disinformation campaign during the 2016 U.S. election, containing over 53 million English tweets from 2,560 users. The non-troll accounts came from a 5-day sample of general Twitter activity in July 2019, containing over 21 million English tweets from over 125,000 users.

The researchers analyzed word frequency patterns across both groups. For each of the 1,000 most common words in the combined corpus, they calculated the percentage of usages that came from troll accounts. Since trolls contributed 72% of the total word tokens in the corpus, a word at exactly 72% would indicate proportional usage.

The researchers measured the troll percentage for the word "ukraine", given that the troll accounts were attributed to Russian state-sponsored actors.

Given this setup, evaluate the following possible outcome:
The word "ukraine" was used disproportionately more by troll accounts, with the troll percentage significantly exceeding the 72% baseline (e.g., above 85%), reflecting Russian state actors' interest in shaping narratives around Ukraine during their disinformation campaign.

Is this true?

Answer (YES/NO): YES